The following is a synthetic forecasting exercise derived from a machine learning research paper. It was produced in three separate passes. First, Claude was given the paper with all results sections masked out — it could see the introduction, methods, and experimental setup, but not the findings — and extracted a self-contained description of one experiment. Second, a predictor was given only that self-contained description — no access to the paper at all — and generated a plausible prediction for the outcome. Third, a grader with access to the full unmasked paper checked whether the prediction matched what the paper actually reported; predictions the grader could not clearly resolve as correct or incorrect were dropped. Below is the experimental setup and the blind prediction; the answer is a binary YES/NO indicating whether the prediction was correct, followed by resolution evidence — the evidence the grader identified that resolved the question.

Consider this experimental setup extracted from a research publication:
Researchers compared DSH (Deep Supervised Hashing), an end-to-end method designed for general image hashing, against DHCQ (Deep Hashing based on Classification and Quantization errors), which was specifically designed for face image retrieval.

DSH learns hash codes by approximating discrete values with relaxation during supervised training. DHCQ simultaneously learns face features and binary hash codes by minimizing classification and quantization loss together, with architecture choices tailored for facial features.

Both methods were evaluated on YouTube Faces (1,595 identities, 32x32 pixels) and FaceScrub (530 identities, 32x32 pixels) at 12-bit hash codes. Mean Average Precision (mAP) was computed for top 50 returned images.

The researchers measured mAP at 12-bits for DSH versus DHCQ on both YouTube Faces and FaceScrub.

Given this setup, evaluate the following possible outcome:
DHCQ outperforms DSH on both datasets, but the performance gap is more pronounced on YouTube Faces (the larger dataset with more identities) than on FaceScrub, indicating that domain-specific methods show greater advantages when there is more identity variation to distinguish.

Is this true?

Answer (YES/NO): NO